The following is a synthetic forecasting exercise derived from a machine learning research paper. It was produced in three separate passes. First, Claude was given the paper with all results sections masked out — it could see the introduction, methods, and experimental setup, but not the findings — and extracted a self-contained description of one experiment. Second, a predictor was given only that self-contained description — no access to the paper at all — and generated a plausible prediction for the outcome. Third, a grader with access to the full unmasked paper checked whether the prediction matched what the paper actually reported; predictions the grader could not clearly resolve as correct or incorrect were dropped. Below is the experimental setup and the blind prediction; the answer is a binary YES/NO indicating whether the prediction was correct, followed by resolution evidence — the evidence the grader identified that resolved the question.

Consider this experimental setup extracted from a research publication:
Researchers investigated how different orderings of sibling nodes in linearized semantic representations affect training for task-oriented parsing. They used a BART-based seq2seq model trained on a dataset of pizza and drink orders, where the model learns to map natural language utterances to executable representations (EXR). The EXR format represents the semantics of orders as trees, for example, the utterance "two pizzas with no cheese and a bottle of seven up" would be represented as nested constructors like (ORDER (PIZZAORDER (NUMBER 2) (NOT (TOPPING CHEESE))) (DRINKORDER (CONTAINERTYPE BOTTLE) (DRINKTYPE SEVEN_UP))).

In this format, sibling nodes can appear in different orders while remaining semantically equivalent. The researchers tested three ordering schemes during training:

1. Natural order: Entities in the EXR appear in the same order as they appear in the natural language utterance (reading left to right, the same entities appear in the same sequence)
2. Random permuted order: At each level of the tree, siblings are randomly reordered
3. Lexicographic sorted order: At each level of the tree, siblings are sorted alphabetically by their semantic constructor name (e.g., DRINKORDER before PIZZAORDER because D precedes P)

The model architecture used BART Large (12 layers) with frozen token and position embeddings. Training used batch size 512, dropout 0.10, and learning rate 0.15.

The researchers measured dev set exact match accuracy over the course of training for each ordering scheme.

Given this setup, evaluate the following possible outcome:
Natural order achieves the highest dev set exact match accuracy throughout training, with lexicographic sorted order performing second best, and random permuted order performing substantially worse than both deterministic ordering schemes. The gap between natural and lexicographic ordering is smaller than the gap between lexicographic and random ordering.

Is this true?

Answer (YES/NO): NO